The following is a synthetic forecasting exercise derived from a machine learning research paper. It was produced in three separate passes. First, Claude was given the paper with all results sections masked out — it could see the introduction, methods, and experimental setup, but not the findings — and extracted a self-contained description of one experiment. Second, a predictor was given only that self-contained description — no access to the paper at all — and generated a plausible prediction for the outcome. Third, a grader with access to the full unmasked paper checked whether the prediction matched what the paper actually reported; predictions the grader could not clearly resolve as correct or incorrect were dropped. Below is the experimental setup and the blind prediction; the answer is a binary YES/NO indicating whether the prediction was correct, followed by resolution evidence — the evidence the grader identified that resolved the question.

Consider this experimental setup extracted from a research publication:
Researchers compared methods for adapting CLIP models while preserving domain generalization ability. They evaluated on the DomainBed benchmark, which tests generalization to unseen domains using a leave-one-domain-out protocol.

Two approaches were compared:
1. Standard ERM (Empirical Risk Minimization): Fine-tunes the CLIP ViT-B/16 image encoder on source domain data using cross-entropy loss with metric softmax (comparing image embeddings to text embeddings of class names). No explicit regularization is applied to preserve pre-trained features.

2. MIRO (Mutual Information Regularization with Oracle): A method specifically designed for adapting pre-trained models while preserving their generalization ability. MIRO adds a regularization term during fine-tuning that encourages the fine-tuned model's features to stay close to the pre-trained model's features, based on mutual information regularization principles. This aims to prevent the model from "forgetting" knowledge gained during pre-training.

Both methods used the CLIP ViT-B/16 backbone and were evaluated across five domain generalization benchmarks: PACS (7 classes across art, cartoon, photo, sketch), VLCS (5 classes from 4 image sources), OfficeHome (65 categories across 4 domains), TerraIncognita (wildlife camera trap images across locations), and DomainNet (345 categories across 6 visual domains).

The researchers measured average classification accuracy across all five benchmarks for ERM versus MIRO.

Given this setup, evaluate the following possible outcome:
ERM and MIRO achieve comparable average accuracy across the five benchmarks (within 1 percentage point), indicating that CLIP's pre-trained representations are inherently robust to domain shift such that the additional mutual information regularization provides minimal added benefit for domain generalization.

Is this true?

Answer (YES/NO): NO